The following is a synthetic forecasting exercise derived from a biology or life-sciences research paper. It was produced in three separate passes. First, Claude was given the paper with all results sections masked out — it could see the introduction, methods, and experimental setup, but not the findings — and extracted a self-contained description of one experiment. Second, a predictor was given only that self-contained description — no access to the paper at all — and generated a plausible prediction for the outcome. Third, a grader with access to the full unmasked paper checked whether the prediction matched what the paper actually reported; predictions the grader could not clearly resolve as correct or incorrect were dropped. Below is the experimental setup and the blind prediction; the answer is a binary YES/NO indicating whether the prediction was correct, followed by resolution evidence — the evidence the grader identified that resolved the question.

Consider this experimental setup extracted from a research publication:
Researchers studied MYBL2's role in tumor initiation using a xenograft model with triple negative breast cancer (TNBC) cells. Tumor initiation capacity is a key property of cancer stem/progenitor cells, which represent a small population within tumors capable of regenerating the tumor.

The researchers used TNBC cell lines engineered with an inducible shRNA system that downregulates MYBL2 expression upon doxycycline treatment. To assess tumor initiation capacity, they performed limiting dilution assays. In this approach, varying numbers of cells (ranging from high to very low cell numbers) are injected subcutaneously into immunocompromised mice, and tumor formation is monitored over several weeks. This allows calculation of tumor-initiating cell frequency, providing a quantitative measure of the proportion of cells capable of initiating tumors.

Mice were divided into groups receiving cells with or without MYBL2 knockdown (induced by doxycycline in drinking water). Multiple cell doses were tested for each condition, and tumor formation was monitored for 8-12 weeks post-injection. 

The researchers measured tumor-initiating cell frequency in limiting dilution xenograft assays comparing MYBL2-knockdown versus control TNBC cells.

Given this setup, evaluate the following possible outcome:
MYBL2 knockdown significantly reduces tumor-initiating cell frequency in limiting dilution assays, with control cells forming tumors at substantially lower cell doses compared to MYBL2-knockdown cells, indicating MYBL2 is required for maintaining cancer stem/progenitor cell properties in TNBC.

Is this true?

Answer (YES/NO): YES